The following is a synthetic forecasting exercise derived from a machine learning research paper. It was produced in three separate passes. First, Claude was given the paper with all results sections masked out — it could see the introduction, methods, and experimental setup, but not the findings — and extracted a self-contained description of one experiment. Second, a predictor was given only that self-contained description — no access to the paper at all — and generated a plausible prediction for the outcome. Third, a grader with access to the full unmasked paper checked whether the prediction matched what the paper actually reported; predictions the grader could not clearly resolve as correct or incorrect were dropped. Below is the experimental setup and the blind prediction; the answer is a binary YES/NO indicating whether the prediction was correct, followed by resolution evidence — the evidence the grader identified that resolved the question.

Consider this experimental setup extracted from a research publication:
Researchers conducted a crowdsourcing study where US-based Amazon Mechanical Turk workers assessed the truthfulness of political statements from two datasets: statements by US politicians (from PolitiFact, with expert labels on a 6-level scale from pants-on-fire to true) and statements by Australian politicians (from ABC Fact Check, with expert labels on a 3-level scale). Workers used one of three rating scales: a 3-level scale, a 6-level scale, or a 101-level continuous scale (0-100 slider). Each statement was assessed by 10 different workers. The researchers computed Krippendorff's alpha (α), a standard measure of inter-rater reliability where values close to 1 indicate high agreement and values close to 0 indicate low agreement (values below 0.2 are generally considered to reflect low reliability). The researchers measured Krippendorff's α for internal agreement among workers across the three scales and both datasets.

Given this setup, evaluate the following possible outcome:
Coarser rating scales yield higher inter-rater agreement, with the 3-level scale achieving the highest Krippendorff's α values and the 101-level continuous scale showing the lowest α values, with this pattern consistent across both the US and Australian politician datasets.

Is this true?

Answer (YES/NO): NO